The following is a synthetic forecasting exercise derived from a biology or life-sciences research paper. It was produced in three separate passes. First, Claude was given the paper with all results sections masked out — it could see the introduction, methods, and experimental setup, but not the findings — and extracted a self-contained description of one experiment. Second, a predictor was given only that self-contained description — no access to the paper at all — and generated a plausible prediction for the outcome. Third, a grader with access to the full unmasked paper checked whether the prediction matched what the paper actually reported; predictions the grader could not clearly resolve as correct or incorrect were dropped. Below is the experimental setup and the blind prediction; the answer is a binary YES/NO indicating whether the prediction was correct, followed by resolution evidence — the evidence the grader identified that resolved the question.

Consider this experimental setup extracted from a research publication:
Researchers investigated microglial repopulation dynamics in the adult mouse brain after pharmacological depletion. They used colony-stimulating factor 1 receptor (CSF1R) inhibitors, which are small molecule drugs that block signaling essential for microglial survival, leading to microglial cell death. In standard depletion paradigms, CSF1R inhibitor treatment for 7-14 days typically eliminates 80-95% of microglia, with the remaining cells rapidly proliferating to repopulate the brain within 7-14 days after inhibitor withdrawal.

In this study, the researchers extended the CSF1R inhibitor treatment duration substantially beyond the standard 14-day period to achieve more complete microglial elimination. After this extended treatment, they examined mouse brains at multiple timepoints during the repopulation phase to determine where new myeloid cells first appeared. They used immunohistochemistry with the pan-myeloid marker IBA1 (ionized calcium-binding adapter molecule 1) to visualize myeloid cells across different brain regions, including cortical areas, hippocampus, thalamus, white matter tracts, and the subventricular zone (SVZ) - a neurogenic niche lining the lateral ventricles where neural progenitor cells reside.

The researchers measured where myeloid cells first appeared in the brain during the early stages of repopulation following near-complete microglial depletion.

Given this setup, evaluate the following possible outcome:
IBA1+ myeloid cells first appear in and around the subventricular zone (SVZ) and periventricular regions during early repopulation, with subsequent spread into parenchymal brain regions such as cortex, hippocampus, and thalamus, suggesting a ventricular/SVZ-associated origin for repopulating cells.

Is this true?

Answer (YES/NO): YES